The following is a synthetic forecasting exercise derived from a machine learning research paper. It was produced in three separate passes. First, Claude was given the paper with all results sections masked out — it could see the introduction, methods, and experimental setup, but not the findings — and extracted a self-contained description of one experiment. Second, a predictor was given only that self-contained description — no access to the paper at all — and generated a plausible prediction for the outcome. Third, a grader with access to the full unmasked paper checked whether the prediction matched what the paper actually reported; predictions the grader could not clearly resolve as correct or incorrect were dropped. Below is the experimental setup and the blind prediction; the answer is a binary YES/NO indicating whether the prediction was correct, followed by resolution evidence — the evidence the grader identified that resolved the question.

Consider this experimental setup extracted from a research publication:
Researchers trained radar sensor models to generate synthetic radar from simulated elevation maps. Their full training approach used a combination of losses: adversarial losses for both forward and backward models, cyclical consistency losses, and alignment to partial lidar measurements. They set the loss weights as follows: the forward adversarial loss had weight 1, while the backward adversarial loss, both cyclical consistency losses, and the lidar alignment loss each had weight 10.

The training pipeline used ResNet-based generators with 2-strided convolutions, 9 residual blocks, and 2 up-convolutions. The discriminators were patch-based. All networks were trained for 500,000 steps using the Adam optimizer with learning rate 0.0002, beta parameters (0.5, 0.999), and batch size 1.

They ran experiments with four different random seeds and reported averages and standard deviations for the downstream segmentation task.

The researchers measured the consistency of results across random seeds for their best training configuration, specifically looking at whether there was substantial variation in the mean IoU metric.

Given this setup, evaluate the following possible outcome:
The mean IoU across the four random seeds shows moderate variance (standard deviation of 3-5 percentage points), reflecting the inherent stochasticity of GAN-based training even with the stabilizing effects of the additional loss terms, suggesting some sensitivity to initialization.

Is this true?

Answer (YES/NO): NO